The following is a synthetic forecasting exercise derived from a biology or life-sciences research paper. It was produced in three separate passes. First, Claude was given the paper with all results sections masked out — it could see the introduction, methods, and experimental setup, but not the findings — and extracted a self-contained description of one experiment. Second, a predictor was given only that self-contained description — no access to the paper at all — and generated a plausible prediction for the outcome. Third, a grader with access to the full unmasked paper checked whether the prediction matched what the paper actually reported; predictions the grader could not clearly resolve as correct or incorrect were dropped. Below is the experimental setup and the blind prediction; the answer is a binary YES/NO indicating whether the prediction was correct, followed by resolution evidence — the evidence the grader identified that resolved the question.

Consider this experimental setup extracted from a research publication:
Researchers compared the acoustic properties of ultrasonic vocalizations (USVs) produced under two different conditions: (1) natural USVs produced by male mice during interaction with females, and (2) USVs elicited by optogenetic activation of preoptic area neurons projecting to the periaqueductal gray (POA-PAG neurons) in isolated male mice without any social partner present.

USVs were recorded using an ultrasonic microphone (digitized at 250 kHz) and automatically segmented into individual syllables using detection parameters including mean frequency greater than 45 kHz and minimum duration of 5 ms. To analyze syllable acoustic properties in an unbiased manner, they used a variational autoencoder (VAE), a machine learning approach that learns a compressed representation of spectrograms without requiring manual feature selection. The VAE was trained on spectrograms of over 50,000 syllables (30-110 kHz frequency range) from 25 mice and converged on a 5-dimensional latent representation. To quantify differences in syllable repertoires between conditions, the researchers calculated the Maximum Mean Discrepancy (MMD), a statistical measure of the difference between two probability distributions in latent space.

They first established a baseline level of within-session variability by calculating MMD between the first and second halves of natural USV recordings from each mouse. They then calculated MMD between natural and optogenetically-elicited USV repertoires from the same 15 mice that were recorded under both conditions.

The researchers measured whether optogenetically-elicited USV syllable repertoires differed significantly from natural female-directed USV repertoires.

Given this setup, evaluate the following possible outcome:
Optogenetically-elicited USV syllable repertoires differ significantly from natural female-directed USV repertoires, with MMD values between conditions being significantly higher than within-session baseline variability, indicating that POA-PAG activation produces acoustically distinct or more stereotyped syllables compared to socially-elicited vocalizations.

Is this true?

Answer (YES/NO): YES